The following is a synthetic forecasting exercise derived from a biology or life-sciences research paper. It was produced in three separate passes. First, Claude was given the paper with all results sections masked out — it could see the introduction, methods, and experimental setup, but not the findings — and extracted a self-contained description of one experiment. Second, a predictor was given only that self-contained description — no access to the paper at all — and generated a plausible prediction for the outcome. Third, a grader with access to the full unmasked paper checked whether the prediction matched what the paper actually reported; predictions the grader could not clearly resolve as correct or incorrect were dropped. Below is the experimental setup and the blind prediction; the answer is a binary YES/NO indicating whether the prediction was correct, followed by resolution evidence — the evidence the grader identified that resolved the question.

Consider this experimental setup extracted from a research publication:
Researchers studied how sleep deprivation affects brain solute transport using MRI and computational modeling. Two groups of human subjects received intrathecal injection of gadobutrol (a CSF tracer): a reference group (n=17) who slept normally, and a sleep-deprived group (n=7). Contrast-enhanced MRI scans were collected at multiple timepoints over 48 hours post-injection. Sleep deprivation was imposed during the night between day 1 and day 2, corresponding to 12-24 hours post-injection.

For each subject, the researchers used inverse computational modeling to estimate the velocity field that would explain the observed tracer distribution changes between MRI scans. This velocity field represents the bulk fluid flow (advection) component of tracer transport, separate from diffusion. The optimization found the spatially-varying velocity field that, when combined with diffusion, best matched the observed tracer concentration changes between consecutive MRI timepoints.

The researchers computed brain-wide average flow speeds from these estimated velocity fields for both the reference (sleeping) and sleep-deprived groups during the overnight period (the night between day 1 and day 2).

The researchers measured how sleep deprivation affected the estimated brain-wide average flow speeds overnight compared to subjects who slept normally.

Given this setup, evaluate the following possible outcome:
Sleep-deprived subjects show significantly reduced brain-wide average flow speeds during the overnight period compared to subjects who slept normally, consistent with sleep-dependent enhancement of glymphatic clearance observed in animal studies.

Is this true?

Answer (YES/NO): NO